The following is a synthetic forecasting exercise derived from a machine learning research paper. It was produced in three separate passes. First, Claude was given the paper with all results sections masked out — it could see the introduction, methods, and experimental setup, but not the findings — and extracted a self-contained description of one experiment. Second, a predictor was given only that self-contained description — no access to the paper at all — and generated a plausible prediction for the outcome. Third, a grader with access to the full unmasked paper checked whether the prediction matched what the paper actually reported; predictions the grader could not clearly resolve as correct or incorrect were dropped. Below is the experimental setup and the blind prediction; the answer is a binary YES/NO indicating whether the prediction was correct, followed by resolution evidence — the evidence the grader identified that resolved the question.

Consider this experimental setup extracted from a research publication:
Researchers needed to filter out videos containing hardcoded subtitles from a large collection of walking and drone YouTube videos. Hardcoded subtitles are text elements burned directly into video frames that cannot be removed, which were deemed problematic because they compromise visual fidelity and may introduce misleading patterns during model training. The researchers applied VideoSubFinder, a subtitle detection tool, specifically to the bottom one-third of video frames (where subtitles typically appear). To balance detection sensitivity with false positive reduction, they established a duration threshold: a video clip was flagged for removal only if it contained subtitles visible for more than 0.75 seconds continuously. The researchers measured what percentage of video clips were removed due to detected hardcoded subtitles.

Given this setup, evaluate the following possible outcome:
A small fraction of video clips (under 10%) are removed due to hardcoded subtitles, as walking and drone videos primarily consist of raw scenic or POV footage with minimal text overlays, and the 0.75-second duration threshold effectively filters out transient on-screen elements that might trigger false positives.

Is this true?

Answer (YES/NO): YES